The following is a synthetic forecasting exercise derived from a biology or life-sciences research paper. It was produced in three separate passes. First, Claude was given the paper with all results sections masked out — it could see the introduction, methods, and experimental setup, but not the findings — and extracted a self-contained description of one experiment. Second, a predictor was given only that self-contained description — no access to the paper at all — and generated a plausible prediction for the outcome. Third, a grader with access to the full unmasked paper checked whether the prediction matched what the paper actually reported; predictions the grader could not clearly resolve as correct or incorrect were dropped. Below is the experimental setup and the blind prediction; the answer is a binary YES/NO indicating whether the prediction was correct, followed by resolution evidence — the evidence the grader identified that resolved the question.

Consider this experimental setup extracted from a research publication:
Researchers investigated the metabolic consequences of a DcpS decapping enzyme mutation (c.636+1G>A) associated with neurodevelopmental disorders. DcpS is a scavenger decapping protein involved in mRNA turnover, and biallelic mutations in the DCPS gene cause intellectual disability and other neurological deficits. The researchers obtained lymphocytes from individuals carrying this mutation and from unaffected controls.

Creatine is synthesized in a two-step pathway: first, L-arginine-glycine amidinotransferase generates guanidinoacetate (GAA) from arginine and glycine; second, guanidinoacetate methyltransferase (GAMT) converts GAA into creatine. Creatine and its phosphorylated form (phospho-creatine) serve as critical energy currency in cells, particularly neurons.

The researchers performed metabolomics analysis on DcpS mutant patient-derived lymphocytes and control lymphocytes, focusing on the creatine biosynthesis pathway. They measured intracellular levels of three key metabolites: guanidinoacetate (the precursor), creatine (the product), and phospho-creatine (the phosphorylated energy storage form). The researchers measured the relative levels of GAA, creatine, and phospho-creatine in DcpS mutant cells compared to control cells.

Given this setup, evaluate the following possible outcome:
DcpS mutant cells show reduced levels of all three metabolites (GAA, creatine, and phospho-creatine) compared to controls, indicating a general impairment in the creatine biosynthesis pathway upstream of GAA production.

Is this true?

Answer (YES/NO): NO